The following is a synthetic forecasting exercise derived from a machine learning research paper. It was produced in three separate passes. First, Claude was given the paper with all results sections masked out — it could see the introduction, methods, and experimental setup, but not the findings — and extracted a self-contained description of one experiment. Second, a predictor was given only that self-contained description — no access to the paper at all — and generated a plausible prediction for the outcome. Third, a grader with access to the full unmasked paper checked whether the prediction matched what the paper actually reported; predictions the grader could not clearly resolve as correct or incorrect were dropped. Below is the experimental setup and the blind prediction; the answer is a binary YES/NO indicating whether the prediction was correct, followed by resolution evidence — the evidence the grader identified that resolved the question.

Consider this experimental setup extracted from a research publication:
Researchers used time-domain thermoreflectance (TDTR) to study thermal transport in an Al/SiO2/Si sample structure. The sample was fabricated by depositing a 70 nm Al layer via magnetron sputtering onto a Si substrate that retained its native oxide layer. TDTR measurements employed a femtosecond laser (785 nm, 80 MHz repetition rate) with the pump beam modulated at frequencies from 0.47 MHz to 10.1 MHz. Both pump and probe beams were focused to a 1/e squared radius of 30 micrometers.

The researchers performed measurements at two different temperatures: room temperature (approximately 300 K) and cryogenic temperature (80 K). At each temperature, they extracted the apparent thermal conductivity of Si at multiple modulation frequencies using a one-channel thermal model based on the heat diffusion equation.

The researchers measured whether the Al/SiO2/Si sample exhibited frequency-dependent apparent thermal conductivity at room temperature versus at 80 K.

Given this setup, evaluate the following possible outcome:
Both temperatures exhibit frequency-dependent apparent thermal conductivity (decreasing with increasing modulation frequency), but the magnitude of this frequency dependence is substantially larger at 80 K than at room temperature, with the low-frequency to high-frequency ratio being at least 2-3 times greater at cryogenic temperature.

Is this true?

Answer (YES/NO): NO